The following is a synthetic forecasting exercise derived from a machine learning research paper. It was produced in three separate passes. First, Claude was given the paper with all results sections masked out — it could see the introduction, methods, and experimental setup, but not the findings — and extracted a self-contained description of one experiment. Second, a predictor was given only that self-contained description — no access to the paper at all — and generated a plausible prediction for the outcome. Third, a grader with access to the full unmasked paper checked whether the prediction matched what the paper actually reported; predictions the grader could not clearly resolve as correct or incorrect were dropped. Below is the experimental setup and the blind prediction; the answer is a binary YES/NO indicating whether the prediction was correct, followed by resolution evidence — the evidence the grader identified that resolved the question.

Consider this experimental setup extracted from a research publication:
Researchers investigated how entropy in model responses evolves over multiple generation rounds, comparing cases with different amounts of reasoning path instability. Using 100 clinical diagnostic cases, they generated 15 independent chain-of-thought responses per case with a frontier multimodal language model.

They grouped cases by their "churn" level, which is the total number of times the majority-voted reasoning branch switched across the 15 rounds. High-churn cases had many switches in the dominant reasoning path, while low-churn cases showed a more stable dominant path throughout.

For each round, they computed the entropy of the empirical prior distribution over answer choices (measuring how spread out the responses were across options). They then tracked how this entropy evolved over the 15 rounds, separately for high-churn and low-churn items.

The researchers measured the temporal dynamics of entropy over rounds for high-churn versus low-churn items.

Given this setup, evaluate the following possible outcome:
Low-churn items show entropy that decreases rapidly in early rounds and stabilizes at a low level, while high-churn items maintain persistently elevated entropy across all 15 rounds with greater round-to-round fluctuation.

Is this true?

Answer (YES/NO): NO